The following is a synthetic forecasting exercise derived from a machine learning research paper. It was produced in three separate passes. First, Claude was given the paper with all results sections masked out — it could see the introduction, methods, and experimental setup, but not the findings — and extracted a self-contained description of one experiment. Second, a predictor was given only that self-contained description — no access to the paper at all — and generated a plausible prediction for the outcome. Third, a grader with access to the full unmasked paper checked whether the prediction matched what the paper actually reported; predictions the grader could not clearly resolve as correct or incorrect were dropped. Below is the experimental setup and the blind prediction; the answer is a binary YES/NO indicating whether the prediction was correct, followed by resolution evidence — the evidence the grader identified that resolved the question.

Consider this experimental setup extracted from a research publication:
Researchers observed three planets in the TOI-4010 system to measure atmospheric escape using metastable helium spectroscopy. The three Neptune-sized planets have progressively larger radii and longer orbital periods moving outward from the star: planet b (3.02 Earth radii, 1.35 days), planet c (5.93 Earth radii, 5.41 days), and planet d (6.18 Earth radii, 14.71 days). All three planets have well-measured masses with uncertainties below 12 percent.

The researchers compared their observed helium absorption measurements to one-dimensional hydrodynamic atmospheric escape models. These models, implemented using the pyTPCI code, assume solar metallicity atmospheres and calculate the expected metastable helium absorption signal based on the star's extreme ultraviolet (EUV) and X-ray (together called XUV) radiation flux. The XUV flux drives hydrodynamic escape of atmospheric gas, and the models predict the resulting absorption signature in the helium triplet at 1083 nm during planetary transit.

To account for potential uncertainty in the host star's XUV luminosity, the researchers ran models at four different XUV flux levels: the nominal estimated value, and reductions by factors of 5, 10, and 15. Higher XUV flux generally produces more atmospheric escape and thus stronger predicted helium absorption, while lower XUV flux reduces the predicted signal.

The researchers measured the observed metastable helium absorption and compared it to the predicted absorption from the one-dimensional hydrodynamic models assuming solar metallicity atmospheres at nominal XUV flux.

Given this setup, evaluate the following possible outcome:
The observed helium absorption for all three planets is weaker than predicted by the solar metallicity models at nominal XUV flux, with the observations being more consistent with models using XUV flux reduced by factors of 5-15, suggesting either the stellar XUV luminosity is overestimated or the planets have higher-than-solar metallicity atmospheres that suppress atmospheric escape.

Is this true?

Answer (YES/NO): NO